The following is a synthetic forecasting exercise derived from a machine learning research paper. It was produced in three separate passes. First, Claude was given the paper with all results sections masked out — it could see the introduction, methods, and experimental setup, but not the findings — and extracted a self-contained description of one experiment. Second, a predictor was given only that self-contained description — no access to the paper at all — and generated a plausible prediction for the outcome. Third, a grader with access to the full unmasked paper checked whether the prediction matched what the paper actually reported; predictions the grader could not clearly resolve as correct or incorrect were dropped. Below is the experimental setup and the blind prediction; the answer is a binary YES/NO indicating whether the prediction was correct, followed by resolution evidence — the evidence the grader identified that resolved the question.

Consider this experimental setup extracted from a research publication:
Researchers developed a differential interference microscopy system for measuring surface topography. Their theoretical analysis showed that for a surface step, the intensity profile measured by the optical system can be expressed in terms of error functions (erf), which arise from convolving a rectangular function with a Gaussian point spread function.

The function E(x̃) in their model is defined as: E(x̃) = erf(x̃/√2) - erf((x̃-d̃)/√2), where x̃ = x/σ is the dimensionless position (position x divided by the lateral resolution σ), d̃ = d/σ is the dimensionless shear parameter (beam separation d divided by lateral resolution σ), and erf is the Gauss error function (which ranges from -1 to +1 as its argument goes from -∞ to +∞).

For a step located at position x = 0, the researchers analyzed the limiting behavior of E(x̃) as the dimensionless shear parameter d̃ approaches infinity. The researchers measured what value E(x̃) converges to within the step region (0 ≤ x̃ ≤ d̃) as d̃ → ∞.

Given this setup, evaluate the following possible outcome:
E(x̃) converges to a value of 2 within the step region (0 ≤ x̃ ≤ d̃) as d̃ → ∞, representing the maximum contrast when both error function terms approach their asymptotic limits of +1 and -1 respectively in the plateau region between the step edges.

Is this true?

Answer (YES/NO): YES